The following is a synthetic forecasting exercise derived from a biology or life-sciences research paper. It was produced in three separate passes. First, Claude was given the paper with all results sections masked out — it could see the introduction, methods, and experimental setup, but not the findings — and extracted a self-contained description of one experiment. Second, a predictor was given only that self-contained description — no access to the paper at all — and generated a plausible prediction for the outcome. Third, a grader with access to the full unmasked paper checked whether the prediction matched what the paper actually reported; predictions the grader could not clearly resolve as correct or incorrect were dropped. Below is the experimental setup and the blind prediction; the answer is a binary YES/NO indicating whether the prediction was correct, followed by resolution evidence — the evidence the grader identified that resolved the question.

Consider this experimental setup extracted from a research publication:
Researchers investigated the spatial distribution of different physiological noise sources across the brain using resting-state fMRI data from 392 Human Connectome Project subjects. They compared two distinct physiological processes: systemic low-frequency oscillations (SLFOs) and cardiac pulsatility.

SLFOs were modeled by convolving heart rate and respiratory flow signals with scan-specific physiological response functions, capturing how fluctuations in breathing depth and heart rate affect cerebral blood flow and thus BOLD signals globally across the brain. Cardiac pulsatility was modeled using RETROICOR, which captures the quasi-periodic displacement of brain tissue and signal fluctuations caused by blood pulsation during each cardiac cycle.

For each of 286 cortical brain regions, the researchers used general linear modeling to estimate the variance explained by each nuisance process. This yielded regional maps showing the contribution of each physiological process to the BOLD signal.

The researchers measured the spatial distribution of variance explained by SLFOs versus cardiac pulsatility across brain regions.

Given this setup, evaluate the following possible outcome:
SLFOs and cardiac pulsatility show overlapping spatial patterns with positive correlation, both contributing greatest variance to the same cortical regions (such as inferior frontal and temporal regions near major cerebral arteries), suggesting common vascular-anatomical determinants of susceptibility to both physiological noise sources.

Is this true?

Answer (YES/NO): NO